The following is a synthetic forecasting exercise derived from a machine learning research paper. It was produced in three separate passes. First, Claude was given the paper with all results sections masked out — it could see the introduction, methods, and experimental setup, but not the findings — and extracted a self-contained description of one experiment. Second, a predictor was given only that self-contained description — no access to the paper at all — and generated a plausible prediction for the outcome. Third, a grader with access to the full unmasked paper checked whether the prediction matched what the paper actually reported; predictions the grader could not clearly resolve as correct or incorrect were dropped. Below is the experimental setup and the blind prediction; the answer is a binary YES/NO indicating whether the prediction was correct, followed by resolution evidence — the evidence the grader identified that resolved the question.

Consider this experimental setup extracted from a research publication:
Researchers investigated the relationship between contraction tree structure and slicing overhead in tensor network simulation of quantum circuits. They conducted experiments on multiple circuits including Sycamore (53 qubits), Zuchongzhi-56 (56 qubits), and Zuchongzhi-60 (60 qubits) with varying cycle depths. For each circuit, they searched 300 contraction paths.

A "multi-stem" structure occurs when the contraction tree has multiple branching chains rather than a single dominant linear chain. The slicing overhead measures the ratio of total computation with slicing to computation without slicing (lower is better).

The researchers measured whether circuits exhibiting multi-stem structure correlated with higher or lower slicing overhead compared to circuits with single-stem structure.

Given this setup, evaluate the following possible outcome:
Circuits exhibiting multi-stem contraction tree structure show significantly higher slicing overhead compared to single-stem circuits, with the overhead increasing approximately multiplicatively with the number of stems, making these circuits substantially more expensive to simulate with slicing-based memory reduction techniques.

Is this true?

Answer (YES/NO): NO